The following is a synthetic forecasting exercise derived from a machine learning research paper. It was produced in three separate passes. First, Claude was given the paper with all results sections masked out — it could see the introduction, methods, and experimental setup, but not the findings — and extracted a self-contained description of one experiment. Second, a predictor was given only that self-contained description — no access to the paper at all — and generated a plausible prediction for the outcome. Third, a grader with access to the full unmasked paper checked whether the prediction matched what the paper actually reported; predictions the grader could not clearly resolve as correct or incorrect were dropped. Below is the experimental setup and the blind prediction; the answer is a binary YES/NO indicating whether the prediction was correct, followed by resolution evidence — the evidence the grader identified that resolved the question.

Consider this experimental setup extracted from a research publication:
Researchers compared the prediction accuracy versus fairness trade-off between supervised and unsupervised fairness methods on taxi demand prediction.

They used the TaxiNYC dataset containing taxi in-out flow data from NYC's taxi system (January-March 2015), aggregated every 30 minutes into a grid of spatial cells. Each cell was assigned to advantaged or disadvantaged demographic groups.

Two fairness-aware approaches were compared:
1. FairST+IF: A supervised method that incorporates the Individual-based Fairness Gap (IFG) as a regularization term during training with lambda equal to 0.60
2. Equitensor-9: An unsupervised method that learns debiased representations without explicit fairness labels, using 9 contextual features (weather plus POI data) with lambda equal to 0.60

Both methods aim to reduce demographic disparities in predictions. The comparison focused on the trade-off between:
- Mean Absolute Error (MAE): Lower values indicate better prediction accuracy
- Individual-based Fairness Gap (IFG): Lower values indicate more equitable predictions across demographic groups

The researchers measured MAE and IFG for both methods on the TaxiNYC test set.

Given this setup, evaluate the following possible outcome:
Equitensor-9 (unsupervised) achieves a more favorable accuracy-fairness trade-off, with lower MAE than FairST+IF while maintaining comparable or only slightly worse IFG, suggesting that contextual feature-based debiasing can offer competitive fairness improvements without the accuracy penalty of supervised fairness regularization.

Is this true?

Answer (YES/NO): NO